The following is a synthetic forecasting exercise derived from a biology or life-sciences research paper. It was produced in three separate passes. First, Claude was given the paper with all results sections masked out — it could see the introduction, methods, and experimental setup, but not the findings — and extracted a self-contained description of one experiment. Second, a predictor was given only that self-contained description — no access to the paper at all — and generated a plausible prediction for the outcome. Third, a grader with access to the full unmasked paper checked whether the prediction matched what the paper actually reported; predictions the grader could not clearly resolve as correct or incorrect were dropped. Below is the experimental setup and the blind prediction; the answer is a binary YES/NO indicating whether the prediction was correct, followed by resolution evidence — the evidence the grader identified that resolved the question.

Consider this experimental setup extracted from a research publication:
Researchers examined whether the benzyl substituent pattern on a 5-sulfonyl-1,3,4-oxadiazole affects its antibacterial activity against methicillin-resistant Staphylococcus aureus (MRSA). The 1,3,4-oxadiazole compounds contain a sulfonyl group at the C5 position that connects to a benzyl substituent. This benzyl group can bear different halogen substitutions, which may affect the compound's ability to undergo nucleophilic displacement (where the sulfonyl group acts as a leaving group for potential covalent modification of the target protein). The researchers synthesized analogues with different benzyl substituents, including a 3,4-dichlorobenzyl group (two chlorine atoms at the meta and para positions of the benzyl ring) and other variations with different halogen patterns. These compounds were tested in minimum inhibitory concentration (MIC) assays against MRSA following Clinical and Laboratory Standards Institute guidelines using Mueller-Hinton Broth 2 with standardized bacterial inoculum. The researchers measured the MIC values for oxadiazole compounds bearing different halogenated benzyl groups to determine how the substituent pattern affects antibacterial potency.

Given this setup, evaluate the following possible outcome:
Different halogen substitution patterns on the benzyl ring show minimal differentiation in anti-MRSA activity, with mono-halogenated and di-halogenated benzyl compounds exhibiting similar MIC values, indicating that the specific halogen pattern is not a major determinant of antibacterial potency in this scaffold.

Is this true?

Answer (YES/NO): NO